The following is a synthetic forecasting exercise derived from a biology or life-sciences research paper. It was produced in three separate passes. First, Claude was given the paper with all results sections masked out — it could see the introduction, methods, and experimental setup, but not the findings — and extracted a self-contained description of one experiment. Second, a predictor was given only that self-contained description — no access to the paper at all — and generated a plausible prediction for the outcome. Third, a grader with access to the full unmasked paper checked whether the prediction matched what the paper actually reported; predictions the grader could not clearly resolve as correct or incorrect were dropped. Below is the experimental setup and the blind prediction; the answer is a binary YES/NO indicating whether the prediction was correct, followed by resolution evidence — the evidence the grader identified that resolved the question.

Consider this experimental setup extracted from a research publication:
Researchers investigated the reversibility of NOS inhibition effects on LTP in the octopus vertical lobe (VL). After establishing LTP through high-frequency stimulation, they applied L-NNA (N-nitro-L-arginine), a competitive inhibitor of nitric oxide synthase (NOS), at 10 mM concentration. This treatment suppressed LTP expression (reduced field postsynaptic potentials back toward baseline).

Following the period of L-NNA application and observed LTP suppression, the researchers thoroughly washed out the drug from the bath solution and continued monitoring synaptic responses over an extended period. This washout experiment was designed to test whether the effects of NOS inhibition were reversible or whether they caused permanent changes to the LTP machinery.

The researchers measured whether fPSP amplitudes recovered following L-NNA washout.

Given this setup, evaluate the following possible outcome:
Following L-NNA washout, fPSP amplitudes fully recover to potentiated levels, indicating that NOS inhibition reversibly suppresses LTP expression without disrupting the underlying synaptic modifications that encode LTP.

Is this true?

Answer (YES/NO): NO